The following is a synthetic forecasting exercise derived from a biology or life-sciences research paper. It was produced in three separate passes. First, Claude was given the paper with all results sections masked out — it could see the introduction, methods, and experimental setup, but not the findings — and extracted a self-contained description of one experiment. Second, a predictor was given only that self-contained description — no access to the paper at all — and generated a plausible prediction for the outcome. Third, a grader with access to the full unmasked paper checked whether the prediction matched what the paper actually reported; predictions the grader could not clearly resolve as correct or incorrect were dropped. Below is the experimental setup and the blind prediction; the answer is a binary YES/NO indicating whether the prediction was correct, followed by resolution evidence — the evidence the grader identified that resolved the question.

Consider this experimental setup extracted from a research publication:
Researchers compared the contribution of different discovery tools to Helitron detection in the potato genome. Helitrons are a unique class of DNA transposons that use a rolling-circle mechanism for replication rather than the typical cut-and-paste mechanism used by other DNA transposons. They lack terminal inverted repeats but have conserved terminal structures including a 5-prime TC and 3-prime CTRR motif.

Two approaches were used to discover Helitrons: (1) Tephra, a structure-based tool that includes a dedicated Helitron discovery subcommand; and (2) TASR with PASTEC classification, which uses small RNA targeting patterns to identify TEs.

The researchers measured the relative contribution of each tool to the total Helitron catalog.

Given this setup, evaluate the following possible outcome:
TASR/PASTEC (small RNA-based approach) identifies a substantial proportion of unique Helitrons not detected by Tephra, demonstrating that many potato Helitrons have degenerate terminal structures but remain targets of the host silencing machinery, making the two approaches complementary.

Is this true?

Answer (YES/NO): NO